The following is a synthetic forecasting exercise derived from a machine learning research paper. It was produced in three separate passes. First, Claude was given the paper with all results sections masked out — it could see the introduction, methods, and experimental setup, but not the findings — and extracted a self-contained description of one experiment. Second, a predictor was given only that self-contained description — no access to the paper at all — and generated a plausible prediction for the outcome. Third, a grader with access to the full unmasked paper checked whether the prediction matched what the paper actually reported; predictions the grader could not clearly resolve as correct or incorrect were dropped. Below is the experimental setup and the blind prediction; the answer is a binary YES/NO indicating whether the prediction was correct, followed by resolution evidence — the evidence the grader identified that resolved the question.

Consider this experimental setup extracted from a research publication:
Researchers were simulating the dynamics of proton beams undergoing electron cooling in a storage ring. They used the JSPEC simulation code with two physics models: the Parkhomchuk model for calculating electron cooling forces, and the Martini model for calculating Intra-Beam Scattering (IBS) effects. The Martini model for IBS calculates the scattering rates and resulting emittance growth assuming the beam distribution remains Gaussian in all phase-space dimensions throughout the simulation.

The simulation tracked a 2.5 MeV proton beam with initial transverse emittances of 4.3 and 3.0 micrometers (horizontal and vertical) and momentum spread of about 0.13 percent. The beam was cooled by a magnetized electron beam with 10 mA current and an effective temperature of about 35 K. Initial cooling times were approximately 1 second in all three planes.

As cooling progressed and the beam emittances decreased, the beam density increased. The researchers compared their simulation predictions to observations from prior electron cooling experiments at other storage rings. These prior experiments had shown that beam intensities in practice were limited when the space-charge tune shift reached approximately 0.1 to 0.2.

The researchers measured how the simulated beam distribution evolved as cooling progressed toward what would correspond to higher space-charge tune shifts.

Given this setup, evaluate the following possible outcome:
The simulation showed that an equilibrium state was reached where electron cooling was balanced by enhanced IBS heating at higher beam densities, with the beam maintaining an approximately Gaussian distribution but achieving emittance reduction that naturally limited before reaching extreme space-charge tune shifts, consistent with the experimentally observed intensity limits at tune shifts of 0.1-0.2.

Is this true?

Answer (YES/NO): NO